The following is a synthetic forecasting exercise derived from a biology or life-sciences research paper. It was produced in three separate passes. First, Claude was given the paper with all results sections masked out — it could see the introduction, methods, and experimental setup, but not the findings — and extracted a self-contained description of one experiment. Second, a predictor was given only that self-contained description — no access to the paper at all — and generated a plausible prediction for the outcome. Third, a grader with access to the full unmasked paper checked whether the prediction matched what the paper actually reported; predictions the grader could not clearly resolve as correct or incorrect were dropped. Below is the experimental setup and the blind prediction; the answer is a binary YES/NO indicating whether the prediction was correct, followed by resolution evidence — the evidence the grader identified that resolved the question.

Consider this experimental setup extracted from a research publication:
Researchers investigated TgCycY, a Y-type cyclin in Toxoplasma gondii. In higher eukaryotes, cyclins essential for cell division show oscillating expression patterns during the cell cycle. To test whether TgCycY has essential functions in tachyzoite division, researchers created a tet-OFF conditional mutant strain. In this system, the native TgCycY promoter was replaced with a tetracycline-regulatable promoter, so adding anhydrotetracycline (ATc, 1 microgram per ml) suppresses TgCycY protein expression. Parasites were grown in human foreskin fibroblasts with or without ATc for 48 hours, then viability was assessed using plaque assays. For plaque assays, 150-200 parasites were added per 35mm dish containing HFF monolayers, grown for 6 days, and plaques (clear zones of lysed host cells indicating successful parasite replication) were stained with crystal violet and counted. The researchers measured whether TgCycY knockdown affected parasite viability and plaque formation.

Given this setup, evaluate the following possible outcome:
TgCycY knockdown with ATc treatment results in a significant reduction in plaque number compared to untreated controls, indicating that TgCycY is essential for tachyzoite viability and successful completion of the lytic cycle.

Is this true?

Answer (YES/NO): NO